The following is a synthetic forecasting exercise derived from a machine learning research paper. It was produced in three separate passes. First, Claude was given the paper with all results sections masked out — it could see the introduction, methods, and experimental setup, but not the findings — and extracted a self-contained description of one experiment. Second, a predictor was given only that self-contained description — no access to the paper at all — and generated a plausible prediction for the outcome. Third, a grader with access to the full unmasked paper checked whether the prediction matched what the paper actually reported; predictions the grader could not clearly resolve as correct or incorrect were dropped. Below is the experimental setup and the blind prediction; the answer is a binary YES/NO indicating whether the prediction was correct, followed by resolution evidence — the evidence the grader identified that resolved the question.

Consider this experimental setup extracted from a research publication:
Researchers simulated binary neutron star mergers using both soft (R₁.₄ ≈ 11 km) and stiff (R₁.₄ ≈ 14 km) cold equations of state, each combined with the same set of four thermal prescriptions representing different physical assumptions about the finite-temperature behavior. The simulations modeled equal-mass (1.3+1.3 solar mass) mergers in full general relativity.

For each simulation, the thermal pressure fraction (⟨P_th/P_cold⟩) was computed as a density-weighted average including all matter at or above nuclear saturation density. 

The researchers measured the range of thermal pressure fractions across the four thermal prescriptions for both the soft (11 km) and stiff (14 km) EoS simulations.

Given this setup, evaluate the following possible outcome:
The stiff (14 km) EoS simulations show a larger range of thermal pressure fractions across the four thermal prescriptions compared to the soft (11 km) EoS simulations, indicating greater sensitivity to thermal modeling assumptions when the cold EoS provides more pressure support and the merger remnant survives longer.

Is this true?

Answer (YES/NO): NO